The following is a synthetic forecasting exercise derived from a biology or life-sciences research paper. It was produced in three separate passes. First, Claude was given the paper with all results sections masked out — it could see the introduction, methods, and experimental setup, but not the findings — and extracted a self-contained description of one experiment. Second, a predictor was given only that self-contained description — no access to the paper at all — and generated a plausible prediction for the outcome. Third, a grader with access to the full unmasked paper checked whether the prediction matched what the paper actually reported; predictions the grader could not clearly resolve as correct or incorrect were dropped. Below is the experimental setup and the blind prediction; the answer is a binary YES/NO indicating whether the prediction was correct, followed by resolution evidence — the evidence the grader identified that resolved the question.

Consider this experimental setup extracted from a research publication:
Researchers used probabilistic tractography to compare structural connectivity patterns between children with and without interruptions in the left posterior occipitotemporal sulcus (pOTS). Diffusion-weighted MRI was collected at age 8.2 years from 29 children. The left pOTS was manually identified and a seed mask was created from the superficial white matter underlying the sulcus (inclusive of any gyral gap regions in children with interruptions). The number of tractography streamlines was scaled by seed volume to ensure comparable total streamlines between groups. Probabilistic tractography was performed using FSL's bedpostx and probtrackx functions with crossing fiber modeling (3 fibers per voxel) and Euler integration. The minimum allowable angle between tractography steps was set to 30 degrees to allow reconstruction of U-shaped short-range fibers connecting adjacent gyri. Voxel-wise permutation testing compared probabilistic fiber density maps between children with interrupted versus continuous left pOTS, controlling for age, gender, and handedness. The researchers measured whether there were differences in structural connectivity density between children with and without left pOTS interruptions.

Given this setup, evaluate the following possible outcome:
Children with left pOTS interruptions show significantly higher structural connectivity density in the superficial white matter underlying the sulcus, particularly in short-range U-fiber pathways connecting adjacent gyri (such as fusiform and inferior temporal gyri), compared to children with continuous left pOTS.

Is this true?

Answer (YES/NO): YES